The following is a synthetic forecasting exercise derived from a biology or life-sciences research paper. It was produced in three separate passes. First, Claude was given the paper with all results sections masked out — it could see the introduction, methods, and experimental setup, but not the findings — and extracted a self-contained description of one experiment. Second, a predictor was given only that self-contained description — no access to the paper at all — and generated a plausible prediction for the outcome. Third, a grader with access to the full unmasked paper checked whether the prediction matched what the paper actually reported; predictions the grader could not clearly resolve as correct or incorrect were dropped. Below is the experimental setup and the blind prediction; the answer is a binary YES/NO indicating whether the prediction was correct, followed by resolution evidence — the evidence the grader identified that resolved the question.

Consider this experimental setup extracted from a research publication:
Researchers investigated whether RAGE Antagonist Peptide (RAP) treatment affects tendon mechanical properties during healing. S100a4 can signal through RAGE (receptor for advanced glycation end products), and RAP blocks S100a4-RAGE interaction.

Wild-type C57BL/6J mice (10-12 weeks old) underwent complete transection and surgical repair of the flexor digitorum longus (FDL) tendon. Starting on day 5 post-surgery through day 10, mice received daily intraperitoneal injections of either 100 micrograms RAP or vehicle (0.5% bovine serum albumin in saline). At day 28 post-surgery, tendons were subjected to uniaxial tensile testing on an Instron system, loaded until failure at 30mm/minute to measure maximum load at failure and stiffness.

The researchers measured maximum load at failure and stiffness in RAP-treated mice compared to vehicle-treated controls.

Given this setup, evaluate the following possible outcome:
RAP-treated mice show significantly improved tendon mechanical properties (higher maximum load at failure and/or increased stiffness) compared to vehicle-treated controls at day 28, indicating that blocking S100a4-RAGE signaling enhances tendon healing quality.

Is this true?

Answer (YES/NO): NO